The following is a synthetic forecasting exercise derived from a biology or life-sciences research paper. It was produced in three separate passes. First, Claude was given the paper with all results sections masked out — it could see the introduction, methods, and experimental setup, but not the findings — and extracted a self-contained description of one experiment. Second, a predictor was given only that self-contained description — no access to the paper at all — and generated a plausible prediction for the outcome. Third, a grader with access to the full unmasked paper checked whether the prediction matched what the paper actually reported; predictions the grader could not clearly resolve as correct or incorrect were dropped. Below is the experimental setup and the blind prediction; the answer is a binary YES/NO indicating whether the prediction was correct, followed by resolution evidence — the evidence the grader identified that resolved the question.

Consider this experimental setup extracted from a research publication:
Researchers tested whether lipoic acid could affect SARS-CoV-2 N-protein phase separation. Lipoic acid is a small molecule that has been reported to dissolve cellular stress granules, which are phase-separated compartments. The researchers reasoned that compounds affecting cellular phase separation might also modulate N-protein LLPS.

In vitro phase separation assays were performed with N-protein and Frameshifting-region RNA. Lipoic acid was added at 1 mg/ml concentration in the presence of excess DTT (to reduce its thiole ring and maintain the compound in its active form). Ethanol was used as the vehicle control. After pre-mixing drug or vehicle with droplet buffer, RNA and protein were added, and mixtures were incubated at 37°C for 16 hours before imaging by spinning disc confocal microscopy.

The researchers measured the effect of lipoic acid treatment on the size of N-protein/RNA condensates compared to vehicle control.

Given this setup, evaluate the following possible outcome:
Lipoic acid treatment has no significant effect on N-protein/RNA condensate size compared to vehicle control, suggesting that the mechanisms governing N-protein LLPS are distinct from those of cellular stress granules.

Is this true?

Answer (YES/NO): NO